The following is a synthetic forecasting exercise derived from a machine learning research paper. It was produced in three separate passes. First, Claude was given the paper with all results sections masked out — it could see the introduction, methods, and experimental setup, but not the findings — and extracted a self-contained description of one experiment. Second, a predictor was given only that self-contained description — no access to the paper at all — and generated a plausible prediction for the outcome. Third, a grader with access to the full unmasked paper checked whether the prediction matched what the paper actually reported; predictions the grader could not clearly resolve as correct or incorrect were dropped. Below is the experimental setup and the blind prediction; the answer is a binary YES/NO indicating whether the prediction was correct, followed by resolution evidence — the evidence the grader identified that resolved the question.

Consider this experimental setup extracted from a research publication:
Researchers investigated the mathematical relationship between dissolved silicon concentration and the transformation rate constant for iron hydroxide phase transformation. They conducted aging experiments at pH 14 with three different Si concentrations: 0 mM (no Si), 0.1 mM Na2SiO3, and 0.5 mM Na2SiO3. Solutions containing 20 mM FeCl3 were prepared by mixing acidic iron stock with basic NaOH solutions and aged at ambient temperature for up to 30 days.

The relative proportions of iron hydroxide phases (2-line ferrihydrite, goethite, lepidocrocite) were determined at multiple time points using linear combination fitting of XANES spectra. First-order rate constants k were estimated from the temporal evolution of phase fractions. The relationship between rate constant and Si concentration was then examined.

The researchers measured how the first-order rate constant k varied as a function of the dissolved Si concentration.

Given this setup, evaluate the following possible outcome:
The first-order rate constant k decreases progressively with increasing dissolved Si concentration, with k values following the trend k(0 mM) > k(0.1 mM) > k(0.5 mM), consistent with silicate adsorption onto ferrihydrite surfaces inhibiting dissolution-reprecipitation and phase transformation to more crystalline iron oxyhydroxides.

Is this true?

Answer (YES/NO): YES